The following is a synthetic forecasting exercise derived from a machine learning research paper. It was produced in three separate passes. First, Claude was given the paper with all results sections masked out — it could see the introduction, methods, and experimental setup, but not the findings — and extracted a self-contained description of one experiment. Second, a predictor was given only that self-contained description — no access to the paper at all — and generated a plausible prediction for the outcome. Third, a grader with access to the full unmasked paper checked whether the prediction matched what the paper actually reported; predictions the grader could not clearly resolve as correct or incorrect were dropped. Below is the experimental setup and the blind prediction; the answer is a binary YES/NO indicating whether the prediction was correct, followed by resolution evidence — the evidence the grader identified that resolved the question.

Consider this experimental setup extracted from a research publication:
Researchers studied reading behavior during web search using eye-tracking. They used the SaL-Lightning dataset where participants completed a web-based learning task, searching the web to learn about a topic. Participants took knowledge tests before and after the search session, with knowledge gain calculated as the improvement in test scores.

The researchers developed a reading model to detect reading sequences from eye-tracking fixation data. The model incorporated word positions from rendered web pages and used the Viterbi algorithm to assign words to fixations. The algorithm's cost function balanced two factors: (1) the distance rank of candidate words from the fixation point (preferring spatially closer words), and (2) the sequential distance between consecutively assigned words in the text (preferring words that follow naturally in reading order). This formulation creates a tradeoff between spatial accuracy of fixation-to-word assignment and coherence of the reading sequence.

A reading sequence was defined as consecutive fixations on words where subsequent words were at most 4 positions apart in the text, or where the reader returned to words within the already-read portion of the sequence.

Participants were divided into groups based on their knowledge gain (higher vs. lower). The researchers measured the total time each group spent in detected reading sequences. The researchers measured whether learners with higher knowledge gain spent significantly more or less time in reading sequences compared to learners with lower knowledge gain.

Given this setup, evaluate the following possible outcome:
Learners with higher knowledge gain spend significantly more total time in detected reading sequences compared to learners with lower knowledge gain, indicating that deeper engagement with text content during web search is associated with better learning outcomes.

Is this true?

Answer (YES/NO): YES